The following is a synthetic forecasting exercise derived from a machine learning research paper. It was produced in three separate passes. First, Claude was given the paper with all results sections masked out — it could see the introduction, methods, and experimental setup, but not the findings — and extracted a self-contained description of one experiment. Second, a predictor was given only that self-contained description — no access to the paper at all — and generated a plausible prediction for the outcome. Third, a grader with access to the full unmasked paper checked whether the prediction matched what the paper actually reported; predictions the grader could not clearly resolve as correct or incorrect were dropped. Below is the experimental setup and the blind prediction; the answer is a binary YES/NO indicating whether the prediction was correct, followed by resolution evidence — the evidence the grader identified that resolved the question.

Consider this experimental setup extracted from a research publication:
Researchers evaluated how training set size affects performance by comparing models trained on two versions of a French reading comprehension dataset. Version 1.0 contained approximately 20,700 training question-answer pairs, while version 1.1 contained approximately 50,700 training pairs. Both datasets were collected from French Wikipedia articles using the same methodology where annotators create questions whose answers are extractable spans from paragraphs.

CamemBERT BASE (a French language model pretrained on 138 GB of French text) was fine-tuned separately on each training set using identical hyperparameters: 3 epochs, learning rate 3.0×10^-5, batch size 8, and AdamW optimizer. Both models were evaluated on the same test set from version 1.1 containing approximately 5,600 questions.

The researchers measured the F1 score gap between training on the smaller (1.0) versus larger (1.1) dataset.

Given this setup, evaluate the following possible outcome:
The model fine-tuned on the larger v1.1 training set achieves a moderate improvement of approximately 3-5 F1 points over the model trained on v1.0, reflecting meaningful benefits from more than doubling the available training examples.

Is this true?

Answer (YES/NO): NO